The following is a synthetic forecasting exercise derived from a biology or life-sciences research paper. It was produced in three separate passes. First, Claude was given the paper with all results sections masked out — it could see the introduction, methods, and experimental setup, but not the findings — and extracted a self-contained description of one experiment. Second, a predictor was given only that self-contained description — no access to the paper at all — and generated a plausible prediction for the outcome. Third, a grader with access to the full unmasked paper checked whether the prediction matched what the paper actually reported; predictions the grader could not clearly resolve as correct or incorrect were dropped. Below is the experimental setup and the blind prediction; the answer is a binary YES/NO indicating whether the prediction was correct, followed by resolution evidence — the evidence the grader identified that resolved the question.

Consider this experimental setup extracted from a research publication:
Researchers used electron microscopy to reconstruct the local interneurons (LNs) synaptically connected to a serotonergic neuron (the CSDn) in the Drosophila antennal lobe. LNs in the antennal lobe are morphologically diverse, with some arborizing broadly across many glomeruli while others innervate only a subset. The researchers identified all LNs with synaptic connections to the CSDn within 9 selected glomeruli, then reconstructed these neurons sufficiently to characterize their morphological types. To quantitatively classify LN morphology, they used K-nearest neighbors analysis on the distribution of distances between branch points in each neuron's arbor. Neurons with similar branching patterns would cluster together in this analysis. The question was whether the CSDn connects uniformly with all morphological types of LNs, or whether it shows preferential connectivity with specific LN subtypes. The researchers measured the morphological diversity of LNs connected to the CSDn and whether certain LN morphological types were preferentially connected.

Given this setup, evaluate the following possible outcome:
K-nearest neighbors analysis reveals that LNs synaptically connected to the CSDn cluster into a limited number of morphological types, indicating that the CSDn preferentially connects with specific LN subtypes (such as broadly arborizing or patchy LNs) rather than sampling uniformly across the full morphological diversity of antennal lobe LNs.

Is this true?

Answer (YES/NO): YES